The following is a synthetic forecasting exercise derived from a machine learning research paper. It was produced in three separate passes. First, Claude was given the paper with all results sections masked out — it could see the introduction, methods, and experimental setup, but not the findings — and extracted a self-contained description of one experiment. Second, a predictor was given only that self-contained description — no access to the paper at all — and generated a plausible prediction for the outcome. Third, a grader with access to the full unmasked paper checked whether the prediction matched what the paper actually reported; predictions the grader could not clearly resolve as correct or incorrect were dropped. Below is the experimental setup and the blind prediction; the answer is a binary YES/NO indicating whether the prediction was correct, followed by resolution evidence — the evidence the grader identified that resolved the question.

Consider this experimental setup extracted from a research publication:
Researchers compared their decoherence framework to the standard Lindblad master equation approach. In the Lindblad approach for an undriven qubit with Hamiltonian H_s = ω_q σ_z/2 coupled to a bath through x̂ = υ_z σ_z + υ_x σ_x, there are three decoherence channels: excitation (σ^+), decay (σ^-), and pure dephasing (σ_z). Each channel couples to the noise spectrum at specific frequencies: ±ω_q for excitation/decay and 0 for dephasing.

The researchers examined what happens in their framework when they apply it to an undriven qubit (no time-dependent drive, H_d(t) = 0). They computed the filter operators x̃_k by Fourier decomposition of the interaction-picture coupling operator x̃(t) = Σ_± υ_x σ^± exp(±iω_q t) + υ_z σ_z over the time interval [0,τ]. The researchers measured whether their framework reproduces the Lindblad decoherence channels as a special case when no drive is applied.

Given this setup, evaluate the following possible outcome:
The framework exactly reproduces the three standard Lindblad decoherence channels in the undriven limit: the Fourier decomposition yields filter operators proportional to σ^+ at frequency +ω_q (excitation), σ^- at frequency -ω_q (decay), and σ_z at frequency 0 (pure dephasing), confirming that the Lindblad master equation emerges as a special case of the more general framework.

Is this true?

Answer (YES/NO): NO